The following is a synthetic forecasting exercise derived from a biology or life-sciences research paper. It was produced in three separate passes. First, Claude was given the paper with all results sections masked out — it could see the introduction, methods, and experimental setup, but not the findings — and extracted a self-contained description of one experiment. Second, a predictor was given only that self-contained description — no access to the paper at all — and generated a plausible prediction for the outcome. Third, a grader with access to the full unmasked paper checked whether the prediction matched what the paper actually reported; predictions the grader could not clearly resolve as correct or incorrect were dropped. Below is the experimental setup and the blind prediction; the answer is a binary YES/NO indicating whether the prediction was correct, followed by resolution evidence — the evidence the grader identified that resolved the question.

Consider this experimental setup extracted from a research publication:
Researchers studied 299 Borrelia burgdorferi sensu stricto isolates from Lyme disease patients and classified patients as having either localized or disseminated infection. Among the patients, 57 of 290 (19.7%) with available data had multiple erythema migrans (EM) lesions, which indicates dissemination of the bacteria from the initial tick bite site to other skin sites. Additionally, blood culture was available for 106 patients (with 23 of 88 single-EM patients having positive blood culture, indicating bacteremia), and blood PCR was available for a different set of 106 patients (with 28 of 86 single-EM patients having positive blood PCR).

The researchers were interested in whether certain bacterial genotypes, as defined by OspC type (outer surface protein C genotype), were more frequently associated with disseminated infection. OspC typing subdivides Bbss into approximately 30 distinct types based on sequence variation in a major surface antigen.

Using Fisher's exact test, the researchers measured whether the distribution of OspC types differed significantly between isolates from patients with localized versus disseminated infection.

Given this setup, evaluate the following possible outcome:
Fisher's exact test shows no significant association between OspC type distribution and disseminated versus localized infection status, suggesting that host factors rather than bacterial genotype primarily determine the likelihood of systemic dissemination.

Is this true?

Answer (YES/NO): NO